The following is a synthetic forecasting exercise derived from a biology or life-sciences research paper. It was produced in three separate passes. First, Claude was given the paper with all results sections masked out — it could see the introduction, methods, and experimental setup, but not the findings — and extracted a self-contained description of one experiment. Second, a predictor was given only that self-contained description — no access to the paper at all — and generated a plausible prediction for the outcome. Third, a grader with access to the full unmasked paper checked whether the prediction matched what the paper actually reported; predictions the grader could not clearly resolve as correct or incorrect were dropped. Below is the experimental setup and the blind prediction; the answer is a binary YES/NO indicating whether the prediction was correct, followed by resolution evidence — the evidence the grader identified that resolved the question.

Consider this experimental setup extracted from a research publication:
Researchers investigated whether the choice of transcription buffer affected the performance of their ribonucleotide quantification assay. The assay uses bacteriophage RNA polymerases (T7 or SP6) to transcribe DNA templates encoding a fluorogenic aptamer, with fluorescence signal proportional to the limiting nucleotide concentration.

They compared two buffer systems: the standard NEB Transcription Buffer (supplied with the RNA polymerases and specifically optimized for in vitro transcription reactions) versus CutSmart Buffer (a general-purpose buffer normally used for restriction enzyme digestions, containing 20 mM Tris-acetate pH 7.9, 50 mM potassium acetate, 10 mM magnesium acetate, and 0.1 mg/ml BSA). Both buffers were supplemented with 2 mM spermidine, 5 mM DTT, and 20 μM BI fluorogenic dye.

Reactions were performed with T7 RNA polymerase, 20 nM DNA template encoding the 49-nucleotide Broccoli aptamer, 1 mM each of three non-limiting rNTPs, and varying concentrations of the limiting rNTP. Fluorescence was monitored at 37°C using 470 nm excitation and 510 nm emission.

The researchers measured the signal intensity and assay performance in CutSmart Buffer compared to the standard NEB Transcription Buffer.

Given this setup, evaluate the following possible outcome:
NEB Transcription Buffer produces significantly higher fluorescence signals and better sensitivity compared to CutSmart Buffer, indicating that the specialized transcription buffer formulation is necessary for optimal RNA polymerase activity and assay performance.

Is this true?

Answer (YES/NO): NO